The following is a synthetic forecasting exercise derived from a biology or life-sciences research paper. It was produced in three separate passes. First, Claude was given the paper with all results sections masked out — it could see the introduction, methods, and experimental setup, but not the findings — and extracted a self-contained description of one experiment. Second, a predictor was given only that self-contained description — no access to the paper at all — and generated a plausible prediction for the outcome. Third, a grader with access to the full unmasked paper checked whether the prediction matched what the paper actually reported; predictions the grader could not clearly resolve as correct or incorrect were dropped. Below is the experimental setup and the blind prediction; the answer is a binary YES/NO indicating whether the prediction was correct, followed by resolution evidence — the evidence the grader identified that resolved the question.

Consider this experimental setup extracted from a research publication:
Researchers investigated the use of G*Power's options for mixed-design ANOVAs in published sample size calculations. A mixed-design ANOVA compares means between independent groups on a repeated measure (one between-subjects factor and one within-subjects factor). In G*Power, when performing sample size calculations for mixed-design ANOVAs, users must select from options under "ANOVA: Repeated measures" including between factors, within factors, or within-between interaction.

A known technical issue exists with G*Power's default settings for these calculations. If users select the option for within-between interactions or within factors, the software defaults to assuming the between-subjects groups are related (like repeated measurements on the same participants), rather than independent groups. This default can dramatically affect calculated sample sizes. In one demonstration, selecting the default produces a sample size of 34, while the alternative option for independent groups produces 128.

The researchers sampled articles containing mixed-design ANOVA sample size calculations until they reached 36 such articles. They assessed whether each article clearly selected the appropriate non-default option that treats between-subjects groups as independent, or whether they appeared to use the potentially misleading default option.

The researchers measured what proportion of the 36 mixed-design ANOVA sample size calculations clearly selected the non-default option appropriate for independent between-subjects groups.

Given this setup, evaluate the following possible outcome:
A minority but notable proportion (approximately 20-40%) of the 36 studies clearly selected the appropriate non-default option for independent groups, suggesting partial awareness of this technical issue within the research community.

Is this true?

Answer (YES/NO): NO